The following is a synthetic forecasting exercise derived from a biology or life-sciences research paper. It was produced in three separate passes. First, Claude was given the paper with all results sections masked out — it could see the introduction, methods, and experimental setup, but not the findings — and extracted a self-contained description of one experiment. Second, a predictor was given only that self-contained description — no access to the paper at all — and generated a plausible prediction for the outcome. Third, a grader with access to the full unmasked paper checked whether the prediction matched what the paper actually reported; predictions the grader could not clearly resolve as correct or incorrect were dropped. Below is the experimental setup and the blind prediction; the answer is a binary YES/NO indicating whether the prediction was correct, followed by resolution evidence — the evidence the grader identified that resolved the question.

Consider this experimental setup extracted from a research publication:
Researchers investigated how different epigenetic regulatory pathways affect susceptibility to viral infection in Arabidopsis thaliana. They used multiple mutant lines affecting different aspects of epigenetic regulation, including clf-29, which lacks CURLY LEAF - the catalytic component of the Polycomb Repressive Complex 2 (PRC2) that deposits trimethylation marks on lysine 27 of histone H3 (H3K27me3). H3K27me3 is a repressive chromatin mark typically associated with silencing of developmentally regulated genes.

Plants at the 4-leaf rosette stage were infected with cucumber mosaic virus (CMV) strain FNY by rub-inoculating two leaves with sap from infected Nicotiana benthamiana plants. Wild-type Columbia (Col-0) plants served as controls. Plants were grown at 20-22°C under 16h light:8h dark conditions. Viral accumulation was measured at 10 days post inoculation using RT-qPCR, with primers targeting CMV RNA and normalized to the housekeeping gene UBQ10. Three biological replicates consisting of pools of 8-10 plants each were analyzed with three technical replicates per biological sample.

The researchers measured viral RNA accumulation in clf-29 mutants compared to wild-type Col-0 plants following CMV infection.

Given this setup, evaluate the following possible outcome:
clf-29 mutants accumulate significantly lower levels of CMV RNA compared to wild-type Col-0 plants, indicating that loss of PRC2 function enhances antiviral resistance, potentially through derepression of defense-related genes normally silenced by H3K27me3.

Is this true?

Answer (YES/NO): NO